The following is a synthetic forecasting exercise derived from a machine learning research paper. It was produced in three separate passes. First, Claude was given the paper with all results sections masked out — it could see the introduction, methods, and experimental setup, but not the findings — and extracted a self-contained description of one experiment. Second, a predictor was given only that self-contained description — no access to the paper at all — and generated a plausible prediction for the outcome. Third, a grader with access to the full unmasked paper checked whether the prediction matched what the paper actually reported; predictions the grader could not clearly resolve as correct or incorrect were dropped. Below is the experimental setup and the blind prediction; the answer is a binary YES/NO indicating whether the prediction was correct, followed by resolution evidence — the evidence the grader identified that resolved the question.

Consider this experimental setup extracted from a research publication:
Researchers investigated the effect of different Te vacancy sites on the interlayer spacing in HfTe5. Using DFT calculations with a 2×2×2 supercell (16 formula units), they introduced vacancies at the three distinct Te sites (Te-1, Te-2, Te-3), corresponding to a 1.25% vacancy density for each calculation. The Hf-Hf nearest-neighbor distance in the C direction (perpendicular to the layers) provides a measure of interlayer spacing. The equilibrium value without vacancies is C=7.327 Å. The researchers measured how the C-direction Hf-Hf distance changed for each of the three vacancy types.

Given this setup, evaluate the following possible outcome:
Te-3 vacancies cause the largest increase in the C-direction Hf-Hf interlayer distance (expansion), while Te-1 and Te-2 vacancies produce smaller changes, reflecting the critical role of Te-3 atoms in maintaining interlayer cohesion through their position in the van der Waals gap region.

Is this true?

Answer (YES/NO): NO